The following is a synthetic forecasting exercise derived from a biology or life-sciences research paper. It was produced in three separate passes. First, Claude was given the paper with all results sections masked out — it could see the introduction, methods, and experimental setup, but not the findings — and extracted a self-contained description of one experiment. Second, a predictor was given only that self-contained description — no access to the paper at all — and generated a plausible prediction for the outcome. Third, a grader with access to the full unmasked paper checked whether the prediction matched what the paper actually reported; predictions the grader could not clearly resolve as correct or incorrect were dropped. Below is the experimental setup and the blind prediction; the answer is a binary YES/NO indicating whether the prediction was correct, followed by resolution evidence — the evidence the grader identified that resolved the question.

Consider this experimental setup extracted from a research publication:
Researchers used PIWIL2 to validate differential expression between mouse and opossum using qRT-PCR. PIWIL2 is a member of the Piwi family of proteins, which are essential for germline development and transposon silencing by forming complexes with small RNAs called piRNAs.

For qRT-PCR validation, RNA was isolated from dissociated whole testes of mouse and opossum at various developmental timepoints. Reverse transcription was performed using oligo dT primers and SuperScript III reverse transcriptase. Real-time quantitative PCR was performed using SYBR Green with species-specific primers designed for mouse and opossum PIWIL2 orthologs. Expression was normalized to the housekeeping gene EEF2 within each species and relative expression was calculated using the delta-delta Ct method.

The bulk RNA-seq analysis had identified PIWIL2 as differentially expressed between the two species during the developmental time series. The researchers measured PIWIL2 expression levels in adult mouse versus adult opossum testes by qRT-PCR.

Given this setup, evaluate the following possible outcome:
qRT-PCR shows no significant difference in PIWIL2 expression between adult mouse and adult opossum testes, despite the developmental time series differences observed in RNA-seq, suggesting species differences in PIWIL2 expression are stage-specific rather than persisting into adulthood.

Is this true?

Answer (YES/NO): NO